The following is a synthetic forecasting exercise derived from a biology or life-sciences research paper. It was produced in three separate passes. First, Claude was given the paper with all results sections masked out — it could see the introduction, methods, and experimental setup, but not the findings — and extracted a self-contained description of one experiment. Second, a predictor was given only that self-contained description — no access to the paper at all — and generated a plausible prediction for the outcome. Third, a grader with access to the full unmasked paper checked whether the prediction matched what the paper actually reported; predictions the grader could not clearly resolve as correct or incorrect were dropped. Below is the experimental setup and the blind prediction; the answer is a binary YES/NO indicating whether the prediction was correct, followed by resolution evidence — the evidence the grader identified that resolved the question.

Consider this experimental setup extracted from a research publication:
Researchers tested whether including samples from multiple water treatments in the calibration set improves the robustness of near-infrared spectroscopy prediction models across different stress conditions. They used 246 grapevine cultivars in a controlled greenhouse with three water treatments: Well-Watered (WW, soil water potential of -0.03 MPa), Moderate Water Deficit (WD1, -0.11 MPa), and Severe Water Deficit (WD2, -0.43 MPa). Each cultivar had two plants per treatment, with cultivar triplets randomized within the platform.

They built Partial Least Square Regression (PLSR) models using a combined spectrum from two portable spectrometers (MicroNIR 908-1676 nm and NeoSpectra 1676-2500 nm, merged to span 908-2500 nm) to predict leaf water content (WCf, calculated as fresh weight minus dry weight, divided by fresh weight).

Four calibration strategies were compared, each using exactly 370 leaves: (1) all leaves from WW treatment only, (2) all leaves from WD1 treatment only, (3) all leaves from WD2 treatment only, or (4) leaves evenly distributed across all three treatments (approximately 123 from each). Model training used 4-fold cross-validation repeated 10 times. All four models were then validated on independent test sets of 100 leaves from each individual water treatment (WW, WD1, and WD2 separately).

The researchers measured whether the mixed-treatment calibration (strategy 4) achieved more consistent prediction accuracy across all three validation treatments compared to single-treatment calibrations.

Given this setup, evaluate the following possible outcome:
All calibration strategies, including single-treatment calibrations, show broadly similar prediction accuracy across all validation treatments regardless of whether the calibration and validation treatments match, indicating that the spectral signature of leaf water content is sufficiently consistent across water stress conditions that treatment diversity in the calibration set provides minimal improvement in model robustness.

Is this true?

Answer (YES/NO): YES